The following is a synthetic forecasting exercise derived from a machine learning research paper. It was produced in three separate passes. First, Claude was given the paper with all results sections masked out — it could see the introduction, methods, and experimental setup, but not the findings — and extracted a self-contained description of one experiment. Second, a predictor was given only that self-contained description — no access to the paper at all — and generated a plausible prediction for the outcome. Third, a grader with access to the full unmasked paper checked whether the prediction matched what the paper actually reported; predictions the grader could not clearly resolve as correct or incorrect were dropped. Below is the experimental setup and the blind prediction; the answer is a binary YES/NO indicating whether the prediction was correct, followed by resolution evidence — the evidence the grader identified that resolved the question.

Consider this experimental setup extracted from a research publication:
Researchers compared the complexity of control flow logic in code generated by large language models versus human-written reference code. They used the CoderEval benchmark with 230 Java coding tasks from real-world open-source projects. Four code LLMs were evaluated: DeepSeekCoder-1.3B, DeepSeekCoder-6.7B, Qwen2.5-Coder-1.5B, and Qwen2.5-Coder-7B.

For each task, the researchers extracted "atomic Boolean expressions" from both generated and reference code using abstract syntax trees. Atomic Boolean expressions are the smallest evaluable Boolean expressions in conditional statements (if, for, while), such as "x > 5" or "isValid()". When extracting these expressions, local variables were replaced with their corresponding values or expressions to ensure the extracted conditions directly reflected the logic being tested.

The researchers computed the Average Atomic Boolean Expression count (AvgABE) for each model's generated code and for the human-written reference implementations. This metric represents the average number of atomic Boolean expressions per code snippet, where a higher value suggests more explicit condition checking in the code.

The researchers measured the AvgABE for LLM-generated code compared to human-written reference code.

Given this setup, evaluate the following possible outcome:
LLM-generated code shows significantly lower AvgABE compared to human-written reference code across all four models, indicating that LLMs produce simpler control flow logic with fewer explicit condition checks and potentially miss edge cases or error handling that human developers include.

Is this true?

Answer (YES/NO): YES